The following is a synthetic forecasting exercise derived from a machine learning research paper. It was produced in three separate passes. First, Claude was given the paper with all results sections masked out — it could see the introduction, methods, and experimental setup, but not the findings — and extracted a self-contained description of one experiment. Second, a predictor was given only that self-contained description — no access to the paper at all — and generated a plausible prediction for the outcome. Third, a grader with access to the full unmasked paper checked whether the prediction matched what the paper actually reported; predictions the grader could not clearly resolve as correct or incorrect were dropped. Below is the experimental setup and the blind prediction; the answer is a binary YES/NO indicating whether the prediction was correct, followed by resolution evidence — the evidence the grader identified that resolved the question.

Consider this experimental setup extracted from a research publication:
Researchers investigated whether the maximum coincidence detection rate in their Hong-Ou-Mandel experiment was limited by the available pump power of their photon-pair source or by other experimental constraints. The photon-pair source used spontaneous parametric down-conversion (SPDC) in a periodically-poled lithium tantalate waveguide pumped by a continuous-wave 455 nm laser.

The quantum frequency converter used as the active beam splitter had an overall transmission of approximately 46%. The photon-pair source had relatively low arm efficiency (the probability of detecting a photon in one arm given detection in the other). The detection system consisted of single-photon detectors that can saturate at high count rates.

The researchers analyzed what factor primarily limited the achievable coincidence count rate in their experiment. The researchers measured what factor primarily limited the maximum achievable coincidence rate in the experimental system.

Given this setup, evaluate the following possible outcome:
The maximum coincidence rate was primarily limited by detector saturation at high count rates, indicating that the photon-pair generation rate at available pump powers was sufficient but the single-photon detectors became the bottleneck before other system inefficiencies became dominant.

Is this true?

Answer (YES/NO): YES